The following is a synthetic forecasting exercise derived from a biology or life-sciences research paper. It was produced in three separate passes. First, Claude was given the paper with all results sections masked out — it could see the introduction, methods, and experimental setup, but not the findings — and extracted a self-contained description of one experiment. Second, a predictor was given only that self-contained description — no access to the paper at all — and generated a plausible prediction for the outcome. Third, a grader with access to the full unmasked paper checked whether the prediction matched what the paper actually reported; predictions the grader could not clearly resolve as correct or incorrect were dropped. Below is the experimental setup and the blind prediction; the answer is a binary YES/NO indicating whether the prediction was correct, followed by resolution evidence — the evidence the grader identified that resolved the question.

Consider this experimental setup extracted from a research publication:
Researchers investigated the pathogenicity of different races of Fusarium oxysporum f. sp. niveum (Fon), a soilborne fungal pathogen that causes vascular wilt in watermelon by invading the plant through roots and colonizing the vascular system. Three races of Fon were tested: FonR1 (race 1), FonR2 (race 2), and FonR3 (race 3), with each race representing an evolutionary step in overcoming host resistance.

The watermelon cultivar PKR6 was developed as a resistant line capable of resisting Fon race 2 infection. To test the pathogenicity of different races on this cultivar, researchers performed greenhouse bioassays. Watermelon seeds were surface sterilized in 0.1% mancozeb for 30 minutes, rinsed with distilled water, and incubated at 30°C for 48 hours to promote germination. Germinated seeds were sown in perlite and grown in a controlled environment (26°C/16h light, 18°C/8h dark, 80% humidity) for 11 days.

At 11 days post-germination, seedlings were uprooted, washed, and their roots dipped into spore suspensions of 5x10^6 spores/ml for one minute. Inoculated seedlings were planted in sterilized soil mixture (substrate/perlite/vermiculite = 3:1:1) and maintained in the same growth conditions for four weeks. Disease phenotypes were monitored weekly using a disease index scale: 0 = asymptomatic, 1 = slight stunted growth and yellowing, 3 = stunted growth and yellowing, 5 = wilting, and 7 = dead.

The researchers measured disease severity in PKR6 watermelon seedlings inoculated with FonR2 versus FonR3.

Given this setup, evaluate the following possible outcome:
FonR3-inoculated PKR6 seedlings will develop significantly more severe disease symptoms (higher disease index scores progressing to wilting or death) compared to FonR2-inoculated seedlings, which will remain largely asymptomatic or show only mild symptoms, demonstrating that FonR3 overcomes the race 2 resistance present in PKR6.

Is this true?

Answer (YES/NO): YES